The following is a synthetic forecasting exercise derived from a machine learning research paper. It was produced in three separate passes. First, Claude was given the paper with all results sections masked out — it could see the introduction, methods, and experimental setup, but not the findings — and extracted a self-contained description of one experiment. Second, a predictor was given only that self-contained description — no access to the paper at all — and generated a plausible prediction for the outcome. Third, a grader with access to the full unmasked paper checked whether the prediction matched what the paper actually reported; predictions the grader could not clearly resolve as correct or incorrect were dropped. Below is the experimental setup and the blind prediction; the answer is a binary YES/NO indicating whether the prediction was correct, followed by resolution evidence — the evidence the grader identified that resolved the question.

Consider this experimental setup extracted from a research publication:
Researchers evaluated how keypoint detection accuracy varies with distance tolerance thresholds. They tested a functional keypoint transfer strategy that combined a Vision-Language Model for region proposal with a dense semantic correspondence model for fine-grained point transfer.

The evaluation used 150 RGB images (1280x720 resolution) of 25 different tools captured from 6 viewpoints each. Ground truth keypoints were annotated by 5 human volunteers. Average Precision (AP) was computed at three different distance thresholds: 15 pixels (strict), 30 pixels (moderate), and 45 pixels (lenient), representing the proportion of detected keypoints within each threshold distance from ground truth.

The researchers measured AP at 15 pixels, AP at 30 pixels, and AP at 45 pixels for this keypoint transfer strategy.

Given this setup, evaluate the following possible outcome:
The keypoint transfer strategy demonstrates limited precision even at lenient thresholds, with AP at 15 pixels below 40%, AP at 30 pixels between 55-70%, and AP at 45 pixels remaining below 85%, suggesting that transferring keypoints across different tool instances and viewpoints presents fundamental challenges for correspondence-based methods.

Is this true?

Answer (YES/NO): NO